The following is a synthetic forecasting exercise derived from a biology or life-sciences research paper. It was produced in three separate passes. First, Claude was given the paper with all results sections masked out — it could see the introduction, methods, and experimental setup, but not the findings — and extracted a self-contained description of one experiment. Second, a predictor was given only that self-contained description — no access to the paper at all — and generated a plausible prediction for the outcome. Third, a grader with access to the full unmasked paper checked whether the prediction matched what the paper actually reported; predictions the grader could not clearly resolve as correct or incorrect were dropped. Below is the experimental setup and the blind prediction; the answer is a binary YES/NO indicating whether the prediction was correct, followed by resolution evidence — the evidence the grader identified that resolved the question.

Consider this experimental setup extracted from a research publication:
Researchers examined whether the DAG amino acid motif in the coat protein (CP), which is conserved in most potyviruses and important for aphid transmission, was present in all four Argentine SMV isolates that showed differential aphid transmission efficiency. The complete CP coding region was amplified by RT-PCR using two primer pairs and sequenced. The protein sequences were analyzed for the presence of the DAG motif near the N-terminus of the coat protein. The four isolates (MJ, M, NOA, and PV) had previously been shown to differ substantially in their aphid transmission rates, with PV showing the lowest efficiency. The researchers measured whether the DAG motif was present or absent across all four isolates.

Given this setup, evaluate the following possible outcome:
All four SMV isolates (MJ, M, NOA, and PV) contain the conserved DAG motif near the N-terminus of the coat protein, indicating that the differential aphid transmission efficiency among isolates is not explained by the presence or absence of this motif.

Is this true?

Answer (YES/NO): YES